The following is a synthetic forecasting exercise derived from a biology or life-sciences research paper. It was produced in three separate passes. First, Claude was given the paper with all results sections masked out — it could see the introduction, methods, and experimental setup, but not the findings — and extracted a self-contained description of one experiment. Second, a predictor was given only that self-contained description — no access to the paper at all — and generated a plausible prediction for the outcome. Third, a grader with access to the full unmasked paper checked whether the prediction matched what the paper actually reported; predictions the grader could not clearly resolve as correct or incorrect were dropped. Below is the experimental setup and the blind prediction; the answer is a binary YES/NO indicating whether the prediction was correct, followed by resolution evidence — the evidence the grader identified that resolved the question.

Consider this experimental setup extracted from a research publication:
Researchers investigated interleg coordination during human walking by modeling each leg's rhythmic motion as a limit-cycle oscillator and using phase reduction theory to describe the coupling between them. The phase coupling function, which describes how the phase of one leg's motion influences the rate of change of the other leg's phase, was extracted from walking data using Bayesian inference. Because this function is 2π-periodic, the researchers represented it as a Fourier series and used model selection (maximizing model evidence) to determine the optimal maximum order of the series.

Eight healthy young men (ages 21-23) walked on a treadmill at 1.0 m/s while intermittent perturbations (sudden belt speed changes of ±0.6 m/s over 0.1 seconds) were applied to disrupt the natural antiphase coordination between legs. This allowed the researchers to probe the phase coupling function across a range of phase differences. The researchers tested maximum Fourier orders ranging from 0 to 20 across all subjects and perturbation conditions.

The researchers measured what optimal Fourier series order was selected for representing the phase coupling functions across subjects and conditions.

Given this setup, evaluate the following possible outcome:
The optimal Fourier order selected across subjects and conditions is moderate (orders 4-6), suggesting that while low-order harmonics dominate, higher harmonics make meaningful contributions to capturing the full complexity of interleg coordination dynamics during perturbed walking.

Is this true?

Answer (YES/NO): NO